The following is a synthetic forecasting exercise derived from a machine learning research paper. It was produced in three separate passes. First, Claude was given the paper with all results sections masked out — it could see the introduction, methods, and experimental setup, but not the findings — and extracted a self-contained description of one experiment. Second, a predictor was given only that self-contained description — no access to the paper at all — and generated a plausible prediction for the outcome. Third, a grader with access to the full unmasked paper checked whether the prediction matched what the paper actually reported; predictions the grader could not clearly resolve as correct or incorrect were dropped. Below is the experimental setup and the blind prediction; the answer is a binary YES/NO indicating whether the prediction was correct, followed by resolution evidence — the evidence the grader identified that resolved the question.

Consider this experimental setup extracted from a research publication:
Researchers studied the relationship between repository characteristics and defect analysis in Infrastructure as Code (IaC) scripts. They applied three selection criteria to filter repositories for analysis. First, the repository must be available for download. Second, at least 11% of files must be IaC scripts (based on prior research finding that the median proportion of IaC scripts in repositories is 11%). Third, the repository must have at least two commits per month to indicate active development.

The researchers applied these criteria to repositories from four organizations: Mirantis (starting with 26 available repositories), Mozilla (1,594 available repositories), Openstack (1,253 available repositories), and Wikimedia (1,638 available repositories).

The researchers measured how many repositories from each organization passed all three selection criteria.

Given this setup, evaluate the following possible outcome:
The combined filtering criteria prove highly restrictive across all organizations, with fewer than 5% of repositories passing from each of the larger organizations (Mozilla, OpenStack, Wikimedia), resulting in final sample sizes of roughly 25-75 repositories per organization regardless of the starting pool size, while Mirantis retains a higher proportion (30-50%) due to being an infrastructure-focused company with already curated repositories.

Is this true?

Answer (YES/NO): NO